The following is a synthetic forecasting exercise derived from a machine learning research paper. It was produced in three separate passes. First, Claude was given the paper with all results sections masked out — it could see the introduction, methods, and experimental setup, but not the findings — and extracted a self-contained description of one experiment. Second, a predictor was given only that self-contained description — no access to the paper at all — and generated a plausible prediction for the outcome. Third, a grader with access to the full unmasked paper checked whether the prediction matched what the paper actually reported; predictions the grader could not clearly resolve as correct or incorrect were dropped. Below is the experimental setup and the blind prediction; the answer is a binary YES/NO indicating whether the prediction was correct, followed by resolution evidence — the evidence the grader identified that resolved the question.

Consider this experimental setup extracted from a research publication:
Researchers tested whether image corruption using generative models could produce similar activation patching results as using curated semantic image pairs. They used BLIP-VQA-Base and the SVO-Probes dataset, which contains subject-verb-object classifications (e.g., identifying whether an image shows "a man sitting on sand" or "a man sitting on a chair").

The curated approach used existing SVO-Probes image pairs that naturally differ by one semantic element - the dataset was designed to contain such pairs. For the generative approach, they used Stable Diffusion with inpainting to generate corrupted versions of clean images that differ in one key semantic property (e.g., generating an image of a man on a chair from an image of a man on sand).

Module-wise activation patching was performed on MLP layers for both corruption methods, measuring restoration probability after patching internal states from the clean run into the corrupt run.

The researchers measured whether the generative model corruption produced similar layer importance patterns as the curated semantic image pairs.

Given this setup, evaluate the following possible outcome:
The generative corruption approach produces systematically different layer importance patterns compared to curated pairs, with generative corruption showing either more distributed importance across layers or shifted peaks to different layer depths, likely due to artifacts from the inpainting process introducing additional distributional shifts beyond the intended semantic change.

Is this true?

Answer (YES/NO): NO